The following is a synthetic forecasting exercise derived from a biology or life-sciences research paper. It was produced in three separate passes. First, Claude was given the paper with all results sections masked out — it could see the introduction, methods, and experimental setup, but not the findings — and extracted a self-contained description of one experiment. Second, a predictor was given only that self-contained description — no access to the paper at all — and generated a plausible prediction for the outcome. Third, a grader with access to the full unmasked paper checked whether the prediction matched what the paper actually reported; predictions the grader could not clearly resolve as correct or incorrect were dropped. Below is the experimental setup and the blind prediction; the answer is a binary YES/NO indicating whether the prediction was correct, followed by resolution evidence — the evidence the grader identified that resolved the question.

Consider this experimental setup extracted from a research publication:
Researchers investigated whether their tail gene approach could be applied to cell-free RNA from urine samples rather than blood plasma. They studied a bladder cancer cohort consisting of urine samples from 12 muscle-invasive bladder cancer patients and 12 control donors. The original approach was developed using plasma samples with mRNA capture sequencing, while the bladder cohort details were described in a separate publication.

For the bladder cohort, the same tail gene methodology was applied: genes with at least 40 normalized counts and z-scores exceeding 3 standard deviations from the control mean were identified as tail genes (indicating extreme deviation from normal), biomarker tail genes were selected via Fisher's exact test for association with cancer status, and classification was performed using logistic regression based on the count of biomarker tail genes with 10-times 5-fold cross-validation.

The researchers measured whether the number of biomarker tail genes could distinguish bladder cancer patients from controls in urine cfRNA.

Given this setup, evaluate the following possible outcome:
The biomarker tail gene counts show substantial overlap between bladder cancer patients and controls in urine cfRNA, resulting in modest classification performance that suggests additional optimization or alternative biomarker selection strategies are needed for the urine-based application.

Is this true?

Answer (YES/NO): NO